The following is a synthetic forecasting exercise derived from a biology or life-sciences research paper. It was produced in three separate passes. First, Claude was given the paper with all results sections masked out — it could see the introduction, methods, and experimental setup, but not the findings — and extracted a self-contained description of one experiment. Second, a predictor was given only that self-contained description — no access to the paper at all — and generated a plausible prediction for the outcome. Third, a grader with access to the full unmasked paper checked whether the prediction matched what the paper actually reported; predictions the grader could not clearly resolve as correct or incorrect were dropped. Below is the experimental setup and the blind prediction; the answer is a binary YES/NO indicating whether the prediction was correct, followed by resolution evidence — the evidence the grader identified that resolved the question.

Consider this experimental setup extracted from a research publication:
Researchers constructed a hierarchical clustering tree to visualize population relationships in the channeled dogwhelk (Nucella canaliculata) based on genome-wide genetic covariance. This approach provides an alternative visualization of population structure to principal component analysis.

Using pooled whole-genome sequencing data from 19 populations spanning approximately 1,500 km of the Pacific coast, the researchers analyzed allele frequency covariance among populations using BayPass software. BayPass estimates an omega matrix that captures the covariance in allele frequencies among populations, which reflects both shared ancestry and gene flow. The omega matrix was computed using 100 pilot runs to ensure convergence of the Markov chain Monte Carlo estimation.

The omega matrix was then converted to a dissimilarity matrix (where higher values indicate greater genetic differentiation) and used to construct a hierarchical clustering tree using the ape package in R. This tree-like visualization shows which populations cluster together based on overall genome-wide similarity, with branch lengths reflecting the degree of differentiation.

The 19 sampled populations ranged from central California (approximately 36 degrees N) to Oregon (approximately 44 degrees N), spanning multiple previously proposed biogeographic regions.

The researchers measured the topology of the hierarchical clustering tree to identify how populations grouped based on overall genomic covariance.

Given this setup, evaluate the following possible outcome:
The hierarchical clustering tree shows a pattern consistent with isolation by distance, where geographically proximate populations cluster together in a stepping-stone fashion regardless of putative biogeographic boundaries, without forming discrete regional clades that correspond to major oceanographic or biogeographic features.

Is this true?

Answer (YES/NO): NO